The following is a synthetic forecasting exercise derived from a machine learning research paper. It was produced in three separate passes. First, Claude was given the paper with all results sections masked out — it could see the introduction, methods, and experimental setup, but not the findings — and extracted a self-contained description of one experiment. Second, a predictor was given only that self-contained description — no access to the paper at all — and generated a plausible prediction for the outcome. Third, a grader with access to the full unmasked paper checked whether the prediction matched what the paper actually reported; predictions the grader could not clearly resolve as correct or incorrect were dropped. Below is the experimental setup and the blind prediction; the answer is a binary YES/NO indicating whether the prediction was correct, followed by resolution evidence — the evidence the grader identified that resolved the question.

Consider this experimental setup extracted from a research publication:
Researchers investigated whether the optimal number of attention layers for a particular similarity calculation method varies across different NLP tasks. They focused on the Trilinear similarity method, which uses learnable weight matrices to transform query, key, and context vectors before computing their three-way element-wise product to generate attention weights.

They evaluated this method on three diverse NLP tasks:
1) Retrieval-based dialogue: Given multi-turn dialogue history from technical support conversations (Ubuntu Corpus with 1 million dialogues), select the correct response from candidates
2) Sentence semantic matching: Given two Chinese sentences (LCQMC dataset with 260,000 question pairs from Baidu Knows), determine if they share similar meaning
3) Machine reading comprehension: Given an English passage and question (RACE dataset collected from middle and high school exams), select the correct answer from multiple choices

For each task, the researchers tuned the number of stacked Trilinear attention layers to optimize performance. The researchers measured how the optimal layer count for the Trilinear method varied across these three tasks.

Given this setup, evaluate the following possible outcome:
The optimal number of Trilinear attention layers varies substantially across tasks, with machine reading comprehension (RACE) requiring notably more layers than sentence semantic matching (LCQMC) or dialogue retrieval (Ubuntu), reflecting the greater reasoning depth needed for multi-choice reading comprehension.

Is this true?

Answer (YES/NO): NO